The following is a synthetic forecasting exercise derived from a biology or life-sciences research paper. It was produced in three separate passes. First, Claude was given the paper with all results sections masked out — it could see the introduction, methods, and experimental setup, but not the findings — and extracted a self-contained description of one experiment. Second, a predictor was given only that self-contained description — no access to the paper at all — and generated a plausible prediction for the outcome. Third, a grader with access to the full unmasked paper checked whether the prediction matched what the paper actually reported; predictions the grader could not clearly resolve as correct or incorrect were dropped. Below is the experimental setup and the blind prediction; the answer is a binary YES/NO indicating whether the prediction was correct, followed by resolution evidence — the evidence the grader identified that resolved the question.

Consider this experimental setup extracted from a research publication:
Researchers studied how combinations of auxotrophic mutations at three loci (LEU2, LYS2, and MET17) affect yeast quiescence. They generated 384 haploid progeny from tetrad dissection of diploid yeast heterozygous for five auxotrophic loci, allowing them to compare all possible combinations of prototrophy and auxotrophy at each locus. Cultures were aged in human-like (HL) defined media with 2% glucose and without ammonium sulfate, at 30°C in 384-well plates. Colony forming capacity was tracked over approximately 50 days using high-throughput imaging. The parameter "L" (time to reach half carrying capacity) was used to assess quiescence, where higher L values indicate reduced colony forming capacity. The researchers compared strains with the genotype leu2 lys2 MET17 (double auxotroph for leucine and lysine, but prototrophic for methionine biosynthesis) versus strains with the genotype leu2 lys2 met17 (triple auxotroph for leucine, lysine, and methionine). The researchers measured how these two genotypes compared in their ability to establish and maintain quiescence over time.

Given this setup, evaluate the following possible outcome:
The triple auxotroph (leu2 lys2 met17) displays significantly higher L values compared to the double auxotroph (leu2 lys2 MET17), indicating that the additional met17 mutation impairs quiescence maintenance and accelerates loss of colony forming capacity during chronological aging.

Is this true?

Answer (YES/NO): NO